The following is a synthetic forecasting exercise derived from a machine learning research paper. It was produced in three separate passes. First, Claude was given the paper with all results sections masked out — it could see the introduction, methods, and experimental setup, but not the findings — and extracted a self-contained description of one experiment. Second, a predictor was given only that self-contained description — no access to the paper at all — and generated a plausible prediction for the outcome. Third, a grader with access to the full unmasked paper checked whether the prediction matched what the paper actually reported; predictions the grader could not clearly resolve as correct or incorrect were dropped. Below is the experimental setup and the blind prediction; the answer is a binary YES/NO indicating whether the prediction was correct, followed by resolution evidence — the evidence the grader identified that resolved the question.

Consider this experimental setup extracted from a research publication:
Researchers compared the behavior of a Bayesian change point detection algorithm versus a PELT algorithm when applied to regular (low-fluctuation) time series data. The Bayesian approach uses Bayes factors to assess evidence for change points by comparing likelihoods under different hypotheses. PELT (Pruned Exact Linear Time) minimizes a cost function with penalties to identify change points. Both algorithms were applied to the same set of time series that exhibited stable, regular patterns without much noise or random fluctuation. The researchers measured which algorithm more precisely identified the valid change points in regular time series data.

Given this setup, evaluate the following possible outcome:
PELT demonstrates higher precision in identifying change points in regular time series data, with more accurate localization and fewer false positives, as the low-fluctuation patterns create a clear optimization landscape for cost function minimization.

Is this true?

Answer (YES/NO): NO